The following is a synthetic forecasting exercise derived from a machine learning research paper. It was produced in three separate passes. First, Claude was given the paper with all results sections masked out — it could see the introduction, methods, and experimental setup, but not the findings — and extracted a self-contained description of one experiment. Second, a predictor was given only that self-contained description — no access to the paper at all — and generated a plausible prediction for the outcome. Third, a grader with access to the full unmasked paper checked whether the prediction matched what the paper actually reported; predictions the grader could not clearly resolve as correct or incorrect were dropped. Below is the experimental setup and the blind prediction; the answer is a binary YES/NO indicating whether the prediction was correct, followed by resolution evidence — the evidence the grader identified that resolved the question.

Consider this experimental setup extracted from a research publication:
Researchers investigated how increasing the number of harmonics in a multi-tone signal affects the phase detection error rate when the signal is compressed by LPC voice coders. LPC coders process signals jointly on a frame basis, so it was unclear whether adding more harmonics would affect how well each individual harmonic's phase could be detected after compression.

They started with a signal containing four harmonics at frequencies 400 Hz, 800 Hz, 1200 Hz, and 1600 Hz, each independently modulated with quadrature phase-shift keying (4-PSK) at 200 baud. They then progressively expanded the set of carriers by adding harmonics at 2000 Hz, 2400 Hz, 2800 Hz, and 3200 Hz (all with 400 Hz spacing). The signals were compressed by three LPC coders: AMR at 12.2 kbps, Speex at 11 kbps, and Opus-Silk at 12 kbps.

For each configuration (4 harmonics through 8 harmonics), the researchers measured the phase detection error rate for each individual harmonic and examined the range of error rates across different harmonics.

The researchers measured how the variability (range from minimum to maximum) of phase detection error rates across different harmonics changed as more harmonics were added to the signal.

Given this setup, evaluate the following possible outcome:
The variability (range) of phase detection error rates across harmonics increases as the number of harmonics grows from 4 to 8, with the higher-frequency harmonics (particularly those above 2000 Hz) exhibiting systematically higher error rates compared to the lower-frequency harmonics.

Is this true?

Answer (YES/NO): YES